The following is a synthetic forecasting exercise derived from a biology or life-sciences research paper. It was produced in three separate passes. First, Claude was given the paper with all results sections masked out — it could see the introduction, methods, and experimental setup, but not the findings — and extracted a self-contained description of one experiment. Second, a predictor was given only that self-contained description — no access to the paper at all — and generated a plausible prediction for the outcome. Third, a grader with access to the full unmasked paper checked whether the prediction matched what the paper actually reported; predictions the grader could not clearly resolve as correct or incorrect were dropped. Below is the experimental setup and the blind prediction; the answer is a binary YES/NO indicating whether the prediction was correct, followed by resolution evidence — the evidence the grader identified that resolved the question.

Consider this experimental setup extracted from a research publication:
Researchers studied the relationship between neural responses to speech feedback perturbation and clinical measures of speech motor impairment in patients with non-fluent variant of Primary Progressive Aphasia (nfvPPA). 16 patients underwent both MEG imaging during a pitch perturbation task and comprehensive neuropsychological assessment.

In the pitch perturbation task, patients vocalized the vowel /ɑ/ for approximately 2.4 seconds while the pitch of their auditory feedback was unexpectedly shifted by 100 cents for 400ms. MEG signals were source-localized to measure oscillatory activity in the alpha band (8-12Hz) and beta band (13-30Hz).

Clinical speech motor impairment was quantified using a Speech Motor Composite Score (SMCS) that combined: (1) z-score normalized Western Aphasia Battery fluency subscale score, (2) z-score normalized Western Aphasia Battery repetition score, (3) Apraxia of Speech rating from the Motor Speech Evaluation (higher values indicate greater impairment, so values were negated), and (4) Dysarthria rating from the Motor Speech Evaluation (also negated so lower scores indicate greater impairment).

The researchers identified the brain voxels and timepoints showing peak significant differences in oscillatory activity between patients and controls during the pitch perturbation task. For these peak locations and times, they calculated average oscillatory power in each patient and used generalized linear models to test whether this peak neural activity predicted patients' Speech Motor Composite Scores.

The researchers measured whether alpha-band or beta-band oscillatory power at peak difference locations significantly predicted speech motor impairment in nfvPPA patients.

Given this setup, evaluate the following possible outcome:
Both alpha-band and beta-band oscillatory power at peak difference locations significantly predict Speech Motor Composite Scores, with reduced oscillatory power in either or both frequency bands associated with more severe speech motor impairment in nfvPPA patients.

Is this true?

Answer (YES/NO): NO